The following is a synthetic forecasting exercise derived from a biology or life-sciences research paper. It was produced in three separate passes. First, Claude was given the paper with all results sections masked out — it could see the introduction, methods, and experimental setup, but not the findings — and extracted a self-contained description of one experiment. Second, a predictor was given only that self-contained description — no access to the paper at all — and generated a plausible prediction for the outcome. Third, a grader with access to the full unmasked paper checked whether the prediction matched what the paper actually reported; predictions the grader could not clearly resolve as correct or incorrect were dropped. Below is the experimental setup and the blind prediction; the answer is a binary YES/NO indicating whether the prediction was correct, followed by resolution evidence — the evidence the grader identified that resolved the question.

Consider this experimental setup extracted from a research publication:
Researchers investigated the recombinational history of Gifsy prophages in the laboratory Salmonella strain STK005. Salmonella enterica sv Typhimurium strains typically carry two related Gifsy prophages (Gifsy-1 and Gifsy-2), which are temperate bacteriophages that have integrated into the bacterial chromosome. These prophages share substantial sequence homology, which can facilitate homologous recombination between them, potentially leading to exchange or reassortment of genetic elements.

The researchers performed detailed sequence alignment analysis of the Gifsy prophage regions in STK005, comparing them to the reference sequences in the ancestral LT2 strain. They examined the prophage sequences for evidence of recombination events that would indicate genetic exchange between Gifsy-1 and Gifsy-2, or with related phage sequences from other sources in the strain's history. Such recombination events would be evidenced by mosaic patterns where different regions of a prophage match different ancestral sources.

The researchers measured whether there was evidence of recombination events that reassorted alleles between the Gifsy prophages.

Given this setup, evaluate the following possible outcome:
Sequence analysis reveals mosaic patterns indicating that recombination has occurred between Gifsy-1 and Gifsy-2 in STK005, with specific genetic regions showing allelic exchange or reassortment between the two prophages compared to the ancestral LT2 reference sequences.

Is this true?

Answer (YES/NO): YES